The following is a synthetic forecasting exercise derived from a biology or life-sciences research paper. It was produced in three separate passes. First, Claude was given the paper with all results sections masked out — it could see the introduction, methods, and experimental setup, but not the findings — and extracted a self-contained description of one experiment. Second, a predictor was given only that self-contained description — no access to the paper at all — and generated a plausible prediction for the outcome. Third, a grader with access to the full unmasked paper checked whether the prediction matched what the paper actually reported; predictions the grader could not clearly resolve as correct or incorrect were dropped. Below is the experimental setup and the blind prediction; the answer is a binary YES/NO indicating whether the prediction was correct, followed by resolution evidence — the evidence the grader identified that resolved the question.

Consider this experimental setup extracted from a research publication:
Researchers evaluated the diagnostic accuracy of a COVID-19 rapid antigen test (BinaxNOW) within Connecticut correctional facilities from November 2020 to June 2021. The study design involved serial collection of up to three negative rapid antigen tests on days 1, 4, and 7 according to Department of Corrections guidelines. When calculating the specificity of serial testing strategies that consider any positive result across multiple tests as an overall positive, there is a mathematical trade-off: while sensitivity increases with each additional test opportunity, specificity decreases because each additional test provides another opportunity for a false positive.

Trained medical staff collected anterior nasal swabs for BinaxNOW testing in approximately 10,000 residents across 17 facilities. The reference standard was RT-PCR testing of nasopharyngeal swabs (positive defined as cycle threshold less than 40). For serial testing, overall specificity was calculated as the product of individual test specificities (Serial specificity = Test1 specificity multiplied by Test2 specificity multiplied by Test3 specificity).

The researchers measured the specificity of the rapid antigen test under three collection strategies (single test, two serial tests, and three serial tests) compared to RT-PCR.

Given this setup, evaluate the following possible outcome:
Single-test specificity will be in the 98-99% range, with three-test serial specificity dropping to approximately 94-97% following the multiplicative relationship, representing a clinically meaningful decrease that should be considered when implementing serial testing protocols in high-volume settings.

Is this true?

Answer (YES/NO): NO